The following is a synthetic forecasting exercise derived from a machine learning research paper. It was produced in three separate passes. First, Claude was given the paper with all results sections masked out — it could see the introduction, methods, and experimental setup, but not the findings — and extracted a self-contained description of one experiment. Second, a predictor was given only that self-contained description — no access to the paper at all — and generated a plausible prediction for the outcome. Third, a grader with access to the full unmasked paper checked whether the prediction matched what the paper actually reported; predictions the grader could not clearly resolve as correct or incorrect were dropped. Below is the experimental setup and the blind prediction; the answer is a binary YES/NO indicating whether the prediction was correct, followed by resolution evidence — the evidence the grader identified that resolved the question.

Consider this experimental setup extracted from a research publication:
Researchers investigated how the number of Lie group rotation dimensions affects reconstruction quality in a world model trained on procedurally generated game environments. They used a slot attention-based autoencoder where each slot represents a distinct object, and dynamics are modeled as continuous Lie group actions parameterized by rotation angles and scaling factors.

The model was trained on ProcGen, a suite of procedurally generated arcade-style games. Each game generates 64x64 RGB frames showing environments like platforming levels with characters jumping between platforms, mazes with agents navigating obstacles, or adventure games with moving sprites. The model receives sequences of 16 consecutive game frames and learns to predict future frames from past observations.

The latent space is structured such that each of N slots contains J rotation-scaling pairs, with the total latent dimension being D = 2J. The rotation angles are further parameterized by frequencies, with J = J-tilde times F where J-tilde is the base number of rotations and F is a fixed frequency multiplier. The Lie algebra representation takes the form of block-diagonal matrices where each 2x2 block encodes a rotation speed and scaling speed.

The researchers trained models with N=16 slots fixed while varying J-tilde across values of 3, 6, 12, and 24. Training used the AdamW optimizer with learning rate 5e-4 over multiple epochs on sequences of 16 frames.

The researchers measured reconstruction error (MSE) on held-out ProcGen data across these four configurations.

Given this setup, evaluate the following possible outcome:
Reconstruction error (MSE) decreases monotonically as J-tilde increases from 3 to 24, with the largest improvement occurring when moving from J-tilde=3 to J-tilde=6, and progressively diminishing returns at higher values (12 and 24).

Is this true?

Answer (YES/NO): NO